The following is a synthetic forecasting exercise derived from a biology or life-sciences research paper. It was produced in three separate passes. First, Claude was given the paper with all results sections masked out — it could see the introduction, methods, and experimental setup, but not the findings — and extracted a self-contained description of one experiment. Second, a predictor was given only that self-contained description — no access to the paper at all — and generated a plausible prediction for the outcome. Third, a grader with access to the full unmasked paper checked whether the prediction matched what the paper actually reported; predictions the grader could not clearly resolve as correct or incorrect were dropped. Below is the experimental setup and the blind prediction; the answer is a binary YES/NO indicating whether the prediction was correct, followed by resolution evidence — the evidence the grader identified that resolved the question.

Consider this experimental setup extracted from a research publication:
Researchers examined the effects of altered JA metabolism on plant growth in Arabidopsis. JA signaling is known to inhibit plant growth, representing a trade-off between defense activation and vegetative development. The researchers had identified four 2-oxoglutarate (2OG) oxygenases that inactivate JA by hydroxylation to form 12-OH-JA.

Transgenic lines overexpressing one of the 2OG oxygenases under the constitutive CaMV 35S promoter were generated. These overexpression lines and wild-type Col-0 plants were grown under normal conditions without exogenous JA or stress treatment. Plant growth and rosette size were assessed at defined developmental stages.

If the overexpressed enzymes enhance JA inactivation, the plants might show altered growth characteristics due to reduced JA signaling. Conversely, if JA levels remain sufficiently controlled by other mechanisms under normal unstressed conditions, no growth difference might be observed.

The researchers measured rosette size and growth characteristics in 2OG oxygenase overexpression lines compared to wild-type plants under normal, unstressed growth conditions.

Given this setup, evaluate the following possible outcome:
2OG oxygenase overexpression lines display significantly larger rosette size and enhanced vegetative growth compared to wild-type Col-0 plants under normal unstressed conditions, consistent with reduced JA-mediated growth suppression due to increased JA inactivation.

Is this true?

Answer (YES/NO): NO